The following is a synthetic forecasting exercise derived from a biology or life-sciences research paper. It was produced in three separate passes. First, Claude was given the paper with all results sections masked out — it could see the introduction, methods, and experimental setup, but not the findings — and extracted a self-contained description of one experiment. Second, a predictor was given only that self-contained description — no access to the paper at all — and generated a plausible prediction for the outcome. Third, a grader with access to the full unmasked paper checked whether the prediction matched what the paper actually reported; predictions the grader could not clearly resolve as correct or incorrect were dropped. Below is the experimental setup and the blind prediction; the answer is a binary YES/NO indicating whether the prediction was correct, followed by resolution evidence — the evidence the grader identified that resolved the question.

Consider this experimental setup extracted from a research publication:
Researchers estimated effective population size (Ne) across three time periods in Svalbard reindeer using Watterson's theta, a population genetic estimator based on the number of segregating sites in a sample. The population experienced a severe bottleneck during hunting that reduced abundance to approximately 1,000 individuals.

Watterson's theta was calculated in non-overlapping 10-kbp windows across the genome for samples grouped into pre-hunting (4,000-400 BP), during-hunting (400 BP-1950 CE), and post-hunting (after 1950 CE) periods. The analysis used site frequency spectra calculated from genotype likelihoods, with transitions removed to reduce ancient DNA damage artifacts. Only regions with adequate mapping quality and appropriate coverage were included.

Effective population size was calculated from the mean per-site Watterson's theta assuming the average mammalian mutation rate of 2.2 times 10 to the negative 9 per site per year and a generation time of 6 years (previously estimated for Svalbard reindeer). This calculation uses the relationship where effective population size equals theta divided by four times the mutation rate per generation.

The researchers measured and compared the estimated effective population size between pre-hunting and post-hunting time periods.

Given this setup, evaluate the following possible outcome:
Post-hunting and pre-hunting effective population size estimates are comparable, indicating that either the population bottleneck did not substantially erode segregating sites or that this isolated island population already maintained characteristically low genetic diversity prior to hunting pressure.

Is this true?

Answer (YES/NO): NO